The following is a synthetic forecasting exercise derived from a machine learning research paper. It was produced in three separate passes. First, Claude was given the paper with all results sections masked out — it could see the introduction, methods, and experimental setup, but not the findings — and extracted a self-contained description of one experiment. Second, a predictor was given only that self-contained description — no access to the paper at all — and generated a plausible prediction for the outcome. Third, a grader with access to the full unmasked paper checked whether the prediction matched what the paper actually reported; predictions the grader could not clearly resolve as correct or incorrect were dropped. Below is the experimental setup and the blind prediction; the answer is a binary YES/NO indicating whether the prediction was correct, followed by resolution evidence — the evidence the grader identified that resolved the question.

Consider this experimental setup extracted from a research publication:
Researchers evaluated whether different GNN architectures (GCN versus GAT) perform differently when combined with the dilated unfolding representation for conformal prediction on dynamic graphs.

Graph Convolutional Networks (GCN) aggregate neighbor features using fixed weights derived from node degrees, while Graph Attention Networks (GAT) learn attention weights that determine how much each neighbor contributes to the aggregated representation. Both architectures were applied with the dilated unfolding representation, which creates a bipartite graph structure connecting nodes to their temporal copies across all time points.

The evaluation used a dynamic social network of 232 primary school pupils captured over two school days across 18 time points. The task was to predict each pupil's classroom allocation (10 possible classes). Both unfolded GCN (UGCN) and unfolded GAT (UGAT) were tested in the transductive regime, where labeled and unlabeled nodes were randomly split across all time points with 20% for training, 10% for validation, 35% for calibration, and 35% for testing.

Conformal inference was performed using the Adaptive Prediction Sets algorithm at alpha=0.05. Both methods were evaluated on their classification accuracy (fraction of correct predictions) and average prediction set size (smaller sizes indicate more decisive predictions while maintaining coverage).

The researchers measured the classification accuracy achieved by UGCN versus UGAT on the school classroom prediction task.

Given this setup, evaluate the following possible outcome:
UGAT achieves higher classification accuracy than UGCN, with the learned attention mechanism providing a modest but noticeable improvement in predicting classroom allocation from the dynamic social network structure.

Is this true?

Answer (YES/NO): NO